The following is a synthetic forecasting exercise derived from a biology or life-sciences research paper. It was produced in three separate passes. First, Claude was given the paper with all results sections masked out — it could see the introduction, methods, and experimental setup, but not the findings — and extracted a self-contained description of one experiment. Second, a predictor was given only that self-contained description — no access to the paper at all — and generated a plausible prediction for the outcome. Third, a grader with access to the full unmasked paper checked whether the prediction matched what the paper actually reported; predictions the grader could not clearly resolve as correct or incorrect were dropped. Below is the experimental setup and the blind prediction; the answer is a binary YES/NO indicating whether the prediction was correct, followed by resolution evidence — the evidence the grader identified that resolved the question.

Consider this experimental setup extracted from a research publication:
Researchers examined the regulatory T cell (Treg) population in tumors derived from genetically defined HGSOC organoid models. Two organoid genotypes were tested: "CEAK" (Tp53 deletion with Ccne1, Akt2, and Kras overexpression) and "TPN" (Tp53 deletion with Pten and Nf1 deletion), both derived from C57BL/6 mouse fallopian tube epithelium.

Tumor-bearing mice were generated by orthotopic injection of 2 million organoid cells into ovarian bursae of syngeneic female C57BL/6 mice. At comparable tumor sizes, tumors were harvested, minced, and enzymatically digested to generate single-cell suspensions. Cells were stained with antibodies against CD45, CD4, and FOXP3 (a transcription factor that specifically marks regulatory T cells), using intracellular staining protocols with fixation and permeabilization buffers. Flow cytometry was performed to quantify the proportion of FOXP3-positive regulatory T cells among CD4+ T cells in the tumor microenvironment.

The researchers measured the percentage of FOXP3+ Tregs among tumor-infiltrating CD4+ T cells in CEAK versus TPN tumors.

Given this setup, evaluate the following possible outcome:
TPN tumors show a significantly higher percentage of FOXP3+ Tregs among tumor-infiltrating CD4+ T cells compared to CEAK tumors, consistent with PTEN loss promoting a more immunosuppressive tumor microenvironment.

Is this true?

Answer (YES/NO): NO